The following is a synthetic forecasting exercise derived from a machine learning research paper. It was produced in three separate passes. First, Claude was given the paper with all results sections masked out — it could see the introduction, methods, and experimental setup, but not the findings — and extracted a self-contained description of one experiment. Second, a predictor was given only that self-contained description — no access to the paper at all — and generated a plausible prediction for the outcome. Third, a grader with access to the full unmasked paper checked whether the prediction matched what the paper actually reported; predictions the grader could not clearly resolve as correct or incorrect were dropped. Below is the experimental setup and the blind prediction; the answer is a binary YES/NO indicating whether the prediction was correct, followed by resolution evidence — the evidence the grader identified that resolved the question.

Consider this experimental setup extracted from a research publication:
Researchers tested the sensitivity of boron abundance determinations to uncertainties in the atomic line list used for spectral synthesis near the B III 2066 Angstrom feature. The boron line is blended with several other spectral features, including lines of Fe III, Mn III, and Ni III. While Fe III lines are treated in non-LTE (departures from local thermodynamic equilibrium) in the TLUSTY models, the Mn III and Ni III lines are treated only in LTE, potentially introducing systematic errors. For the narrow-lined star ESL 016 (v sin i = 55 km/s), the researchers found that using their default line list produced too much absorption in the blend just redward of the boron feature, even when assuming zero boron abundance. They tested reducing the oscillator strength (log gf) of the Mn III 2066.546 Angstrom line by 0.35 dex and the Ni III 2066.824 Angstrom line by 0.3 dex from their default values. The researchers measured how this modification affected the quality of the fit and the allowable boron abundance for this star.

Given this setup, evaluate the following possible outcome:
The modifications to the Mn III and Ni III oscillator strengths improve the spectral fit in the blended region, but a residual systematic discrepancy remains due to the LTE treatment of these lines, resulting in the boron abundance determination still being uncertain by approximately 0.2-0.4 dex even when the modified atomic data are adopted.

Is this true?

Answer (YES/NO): NO